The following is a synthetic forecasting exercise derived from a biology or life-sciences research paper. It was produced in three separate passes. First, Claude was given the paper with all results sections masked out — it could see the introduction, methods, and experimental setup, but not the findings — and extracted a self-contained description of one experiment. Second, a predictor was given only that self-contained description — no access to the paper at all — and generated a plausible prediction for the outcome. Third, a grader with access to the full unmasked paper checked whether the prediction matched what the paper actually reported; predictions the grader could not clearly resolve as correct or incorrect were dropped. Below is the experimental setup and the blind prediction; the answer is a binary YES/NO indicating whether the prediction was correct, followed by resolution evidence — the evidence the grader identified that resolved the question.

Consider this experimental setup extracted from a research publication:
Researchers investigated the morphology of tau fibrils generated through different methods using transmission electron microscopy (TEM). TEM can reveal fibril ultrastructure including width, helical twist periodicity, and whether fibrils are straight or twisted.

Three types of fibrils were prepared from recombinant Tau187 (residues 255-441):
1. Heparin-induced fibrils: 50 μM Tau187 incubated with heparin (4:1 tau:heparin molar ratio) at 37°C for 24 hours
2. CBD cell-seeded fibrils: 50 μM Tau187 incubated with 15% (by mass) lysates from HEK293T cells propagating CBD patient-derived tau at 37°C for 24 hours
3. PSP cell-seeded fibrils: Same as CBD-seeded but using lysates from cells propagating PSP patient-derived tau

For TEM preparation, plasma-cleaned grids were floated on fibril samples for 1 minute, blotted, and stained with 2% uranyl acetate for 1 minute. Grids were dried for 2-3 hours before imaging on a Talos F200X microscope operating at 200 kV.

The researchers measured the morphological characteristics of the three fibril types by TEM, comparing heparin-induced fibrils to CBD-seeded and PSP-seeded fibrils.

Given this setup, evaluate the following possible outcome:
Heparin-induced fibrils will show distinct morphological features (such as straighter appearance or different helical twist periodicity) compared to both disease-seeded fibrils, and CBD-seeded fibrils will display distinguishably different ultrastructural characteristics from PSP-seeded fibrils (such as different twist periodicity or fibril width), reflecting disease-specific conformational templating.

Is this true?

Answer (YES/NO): NO